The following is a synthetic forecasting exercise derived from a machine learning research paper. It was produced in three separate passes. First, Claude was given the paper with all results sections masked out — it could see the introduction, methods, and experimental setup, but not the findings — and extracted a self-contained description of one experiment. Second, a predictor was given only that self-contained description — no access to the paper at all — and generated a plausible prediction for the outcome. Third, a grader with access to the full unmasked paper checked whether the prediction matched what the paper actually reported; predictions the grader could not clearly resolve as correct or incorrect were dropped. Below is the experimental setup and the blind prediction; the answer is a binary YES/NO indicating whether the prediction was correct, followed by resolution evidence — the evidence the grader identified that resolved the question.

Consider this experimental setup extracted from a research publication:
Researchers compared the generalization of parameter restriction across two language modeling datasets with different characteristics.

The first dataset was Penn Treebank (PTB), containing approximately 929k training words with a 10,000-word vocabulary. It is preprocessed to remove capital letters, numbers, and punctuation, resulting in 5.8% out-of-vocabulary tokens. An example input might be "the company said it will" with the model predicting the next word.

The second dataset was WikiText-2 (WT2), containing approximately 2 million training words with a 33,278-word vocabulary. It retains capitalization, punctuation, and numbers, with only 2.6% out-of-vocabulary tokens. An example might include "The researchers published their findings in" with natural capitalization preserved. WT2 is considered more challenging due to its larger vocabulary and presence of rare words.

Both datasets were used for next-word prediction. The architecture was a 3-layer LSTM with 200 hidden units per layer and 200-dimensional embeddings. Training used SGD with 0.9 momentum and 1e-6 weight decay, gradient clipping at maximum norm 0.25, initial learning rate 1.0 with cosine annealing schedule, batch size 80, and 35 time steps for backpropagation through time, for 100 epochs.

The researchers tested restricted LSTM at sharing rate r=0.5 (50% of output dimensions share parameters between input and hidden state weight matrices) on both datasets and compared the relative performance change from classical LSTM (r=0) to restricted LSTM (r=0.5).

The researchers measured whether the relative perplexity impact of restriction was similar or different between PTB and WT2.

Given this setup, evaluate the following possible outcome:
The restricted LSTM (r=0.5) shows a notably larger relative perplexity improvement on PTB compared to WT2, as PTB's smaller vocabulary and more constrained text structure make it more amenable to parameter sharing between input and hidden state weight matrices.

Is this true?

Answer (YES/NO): YES